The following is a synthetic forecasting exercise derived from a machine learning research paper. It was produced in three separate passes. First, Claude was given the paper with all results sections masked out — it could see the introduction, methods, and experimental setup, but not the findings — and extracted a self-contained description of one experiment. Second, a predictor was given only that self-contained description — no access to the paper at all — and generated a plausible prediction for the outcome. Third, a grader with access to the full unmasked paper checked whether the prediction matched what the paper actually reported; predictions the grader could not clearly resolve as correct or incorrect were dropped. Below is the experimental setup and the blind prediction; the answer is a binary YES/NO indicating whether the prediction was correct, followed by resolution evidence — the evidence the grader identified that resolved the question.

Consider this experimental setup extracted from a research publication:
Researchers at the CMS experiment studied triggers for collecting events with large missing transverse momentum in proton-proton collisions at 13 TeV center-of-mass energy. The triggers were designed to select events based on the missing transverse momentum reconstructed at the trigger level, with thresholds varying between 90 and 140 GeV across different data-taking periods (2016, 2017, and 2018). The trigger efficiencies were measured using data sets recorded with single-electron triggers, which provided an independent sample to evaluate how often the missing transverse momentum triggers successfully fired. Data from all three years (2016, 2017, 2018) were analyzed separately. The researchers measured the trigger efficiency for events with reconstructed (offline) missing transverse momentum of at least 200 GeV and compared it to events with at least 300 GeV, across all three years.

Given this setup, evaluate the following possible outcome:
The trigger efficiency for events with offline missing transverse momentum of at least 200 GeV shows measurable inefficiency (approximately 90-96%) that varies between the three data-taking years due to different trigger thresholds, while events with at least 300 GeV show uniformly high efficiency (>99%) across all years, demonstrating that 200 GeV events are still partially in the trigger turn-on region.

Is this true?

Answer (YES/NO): NO